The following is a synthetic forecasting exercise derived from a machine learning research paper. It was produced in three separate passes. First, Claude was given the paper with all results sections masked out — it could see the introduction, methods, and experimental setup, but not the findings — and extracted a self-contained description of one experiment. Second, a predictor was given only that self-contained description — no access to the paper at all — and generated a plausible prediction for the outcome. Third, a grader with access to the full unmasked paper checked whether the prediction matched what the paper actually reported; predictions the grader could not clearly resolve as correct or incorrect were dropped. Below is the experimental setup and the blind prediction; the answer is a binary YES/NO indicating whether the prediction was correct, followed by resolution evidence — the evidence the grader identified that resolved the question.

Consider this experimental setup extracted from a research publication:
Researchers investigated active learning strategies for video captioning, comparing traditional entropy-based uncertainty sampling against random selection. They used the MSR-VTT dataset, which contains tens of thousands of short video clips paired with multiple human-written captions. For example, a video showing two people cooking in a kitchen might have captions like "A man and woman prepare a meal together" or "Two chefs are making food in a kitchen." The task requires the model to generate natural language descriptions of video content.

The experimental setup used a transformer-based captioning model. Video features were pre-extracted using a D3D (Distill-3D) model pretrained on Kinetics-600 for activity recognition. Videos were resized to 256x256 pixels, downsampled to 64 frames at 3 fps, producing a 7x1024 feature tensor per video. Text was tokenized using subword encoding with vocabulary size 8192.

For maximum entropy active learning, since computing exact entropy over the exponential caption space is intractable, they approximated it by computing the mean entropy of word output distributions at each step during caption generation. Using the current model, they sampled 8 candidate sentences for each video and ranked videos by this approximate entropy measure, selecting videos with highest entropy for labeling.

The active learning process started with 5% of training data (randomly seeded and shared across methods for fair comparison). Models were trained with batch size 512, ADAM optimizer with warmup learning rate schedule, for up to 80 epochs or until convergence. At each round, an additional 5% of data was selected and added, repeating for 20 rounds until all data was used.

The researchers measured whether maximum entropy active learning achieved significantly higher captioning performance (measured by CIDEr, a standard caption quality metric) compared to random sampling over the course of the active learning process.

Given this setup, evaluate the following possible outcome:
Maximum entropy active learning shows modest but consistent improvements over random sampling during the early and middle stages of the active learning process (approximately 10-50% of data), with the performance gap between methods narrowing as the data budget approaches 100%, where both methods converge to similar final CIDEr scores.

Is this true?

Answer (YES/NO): NO